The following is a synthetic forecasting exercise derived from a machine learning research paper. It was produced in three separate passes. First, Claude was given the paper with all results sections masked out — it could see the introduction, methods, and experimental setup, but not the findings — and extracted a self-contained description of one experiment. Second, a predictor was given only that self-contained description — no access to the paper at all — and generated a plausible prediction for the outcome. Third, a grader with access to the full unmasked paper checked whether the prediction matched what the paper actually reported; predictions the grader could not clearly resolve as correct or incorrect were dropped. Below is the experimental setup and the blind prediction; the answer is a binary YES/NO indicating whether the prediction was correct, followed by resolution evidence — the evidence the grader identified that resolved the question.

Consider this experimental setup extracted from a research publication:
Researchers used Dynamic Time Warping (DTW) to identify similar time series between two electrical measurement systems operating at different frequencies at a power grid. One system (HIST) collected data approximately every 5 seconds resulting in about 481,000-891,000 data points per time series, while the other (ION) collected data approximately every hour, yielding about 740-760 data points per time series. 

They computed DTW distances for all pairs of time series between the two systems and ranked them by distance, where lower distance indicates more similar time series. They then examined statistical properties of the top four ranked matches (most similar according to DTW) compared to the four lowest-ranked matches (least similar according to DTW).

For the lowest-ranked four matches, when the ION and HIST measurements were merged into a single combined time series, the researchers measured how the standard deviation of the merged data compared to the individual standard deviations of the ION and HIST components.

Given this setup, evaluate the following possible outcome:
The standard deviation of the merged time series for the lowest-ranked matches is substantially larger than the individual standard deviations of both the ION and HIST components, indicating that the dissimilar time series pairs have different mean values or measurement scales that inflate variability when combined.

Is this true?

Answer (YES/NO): YES